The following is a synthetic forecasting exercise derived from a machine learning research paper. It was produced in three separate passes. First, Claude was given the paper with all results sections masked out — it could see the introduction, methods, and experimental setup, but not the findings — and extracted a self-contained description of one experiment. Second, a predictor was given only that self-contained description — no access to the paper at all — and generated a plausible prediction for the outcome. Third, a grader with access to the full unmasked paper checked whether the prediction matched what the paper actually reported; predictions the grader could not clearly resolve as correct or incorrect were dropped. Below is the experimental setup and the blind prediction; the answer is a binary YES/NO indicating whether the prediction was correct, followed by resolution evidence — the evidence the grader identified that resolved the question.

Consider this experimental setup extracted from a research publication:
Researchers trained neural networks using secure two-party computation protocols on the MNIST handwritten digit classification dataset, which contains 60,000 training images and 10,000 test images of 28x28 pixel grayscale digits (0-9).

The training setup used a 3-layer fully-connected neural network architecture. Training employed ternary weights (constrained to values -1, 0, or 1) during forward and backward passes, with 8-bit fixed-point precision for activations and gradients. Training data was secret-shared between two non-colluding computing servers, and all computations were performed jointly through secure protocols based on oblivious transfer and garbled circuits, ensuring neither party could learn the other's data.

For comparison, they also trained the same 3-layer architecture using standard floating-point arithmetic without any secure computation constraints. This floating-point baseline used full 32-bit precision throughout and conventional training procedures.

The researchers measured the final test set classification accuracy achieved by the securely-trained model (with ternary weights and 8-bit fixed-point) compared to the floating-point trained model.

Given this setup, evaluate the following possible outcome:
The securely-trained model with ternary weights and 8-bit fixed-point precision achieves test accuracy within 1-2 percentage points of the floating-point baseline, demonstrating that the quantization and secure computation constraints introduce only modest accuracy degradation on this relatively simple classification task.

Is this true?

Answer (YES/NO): YES